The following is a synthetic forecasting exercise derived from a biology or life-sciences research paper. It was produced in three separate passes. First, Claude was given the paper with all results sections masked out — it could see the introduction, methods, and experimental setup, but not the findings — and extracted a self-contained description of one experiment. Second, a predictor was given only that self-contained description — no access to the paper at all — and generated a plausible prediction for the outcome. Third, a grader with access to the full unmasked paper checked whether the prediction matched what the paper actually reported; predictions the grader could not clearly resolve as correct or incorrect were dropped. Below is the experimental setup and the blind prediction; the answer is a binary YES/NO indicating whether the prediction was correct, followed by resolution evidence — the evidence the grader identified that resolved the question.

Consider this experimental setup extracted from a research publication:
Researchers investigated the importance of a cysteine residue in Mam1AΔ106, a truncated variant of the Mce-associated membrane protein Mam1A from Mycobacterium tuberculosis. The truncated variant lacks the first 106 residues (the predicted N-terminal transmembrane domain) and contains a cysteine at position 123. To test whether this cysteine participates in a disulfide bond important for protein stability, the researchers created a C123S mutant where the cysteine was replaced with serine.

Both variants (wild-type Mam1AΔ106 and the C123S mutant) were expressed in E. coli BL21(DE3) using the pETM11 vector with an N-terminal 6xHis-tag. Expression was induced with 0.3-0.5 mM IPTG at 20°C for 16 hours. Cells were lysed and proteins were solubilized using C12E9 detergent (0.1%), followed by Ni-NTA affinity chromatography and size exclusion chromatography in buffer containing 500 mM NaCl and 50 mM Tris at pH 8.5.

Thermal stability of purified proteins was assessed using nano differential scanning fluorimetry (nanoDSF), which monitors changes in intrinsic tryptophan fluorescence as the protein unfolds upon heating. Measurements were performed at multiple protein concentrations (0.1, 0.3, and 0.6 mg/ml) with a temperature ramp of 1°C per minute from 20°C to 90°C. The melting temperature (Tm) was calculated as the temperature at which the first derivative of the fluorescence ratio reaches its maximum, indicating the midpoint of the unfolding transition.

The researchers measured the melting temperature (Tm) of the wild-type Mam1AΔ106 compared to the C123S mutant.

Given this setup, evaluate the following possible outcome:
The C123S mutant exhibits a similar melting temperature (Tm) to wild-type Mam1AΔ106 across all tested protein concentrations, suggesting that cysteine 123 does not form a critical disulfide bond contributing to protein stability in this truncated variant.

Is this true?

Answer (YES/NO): NO